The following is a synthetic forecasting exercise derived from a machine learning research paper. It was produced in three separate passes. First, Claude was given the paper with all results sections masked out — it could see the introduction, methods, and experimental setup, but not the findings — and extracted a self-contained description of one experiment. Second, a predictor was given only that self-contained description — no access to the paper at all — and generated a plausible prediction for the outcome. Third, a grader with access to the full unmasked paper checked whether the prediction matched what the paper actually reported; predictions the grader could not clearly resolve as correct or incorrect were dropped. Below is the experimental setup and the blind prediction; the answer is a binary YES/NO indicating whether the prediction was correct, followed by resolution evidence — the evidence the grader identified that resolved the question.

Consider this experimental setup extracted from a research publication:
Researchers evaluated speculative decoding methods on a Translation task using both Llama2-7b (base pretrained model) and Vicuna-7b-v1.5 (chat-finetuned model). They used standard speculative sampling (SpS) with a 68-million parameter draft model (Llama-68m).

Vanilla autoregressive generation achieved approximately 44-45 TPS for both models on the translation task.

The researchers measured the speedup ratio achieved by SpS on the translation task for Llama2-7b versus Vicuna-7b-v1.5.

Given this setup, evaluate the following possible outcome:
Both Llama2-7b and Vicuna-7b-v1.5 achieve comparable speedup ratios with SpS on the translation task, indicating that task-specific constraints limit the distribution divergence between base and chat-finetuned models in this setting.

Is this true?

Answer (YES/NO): NO